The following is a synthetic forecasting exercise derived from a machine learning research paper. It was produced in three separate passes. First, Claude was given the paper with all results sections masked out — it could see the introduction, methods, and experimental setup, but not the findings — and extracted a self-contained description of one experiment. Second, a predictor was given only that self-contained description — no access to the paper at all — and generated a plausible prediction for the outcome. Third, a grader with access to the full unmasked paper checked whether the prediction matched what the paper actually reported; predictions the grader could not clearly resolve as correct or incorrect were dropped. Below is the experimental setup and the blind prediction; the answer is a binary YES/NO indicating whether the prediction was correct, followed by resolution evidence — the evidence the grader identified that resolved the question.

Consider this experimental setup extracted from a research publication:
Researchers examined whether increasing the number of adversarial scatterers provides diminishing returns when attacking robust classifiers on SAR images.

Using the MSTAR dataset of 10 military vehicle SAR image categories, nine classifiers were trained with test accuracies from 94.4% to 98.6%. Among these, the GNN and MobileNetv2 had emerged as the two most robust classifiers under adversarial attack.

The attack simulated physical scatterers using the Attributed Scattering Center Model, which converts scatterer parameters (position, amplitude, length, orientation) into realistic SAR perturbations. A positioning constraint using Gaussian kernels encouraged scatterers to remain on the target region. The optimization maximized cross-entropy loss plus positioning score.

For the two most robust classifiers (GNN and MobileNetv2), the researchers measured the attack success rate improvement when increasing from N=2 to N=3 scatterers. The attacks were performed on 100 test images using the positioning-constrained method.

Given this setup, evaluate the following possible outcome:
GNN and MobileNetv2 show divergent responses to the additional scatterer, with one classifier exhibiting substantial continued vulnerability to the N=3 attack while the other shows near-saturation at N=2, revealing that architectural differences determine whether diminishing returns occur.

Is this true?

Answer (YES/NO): NO